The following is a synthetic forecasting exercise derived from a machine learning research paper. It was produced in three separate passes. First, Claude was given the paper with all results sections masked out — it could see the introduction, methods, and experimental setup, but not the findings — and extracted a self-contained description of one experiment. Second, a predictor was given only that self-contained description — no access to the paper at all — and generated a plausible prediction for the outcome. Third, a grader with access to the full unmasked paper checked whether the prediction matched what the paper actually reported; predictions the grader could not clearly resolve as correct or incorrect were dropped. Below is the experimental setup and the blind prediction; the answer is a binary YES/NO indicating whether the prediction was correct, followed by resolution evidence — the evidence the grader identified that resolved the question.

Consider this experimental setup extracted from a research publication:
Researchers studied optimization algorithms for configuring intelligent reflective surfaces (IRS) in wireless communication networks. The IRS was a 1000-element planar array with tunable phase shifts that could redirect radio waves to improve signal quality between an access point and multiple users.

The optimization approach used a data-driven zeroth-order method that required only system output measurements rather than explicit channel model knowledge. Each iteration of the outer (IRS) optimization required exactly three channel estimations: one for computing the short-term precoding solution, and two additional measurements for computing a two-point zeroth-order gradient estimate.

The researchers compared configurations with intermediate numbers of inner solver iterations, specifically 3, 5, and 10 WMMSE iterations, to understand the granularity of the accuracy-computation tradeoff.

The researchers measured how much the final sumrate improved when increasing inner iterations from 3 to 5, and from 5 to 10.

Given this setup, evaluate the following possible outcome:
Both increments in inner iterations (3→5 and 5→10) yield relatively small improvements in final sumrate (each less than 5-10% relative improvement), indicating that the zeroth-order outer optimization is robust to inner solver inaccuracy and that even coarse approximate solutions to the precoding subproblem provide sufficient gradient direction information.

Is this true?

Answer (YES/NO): NO